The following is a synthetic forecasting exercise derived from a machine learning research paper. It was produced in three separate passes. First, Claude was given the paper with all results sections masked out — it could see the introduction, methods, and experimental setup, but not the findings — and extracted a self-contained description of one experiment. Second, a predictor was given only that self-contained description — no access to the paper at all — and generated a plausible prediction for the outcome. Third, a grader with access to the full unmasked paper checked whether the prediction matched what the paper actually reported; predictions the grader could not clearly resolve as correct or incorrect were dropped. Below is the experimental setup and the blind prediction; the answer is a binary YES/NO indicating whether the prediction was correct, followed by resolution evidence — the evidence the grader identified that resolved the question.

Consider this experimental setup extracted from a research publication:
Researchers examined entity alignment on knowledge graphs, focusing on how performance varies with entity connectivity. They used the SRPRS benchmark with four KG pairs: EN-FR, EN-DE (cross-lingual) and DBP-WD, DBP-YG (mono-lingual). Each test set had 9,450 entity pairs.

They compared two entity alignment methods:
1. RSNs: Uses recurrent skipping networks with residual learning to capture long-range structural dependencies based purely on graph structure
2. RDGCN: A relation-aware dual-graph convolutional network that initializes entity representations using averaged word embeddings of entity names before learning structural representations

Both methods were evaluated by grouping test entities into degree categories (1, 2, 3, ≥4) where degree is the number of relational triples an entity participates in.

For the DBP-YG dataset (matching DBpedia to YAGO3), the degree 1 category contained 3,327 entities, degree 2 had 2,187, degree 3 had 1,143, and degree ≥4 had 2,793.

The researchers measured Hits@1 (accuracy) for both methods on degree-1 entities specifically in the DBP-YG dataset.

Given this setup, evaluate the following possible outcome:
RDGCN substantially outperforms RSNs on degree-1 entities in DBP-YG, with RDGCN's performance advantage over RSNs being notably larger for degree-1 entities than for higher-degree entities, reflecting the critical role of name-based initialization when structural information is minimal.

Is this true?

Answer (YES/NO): YES